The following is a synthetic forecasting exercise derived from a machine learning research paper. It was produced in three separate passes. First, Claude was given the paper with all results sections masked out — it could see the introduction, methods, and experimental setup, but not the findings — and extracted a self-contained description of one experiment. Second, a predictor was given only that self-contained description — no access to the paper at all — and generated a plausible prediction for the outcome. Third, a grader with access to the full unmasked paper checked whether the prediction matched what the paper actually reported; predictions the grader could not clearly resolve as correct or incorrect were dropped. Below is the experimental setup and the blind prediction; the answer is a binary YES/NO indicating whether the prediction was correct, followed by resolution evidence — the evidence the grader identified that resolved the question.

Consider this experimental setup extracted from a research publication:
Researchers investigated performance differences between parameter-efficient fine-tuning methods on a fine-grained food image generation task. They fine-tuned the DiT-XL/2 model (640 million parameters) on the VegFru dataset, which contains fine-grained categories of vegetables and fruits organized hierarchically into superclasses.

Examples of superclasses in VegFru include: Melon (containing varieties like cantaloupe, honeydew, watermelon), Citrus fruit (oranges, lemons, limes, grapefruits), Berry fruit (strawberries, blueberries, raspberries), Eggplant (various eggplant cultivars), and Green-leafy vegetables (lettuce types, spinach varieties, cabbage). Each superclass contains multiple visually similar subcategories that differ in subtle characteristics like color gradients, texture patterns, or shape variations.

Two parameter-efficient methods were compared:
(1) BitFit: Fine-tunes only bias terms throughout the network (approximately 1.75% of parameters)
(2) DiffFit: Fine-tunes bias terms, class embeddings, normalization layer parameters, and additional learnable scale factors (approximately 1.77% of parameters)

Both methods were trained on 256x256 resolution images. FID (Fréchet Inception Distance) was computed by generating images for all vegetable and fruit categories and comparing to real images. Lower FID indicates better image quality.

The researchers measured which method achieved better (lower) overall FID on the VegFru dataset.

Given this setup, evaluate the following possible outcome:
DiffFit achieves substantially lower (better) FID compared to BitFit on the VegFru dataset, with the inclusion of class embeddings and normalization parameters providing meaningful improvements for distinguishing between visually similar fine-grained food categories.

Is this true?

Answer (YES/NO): NO